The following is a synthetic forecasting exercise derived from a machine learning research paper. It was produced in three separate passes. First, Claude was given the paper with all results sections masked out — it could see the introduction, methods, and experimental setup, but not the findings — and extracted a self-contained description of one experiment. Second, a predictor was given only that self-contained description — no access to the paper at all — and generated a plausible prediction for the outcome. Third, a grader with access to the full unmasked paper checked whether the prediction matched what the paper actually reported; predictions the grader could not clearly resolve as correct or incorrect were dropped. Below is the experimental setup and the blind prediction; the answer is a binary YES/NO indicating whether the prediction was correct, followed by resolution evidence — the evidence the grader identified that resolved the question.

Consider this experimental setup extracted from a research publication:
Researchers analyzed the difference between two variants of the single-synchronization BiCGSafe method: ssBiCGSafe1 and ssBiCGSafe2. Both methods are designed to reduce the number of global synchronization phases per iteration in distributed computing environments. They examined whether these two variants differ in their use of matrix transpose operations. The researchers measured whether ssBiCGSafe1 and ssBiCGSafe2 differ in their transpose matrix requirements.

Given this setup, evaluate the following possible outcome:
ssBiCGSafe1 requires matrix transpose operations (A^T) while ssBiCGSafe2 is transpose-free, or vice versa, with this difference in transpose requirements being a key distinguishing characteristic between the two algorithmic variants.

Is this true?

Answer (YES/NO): YES